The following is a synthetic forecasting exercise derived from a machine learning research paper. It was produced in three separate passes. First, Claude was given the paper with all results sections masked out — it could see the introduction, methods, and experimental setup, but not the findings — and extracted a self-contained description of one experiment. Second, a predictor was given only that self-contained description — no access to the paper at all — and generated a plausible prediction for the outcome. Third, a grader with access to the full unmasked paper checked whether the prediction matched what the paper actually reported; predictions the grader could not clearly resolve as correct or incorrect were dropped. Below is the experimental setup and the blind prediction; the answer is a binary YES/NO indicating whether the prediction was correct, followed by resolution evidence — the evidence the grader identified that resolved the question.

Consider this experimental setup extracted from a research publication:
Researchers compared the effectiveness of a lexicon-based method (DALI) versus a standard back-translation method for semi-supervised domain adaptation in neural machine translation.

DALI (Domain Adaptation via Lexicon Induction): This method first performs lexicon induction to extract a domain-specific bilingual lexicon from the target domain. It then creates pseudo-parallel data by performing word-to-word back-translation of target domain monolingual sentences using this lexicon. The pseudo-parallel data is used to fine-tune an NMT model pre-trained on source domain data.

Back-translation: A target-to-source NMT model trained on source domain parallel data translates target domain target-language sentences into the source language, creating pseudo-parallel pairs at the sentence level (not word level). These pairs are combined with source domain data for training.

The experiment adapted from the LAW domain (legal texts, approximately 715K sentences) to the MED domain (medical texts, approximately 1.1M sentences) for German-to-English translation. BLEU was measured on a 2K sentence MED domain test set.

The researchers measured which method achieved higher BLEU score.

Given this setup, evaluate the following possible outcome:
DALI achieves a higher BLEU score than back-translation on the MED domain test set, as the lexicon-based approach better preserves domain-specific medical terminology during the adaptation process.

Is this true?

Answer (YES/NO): NO